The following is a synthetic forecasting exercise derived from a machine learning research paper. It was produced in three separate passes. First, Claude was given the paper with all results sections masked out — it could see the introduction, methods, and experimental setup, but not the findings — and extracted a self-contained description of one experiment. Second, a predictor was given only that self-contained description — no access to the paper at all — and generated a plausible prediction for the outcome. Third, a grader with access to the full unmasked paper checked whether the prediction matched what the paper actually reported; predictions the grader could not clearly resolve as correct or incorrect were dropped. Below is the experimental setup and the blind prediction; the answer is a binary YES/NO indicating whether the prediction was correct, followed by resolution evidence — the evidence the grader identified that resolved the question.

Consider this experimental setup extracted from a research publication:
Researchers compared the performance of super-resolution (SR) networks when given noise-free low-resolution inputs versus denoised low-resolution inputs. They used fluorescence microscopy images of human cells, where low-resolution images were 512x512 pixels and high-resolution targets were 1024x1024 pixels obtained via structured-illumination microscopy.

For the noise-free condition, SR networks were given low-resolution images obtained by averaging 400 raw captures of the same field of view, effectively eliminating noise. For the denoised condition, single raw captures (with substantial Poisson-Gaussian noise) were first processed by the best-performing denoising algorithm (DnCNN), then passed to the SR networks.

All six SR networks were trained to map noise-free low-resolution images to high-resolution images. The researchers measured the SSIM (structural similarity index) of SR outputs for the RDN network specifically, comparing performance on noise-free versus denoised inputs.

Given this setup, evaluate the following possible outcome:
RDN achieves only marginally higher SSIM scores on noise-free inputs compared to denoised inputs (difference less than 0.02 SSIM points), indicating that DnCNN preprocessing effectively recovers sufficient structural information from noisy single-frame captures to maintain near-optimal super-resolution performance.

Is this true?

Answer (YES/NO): NO